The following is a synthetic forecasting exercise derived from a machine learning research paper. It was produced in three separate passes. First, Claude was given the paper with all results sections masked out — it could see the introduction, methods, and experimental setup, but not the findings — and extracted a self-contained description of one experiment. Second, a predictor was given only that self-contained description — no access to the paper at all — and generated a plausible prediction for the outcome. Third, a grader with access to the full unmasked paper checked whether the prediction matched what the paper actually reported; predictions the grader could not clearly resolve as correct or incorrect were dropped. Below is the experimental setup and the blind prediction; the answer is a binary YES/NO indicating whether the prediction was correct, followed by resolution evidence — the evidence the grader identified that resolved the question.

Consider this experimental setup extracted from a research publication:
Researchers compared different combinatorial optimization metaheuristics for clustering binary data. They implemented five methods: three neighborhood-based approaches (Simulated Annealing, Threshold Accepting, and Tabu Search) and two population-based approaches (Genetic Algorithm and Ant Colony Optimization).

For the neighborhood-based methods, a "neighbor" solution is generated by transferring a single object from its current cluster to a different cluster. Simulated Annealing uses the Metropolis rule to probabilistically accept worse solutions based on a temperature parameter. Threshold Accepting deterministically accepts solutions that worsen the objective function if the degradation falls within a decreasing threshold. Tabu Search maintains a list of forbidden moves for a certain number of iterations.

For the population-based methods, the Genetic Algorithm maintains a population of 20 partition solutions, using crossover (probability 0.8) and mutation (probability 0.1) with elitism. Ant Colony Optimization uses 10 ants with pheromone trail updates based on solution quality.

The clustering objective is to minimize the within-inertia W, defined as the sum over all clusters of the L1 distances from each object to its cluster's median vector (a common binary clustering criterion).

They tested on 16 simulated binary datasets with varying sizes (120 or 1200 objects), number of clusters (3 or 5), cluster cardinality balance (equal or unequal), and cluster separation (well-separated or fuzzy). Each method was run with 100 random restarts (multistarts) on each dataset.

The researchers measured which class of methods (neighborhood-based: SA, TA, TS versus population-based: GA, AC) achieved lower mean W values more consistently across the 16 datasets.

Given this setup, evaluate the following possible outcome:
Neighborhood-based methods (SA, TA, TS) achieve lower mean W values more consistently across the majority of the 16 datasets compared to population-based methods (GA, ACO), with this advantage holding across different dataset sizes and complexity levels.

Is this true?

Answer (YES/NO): YES